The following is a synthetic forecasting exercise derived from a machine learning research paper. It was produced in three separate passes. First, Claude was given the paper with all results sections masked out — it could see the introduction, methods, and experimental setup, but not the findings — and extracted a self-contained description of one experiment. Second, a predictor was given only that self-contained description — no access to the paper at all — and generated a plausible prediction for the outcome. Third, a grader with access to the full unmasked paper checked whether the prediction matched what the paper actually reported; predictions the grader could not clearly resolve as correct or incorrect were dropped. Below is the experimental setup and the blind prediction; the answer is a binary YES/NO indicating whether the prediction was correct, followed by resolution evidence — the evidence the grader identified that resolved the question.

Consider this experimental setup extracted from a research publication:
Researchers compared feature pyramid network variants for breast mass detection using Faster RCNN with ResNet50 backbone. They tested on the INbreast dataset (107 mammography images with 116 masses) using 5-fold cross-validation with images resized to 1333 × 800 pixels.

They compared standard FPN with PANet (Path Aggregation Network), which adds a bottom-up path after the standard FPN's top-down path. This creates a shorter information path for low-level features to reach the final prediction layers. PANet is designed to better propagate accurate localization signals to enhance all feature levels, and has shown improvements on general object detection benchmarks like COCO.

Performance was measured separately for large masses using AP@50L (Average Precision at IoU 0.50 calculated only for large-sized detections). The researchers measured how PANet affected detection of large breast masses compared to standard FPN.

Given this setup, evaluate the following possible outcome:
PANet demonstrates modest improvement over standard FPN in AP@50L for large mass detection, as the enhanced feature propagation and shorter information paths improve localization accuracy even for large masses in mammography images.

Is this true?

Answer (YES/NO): NO